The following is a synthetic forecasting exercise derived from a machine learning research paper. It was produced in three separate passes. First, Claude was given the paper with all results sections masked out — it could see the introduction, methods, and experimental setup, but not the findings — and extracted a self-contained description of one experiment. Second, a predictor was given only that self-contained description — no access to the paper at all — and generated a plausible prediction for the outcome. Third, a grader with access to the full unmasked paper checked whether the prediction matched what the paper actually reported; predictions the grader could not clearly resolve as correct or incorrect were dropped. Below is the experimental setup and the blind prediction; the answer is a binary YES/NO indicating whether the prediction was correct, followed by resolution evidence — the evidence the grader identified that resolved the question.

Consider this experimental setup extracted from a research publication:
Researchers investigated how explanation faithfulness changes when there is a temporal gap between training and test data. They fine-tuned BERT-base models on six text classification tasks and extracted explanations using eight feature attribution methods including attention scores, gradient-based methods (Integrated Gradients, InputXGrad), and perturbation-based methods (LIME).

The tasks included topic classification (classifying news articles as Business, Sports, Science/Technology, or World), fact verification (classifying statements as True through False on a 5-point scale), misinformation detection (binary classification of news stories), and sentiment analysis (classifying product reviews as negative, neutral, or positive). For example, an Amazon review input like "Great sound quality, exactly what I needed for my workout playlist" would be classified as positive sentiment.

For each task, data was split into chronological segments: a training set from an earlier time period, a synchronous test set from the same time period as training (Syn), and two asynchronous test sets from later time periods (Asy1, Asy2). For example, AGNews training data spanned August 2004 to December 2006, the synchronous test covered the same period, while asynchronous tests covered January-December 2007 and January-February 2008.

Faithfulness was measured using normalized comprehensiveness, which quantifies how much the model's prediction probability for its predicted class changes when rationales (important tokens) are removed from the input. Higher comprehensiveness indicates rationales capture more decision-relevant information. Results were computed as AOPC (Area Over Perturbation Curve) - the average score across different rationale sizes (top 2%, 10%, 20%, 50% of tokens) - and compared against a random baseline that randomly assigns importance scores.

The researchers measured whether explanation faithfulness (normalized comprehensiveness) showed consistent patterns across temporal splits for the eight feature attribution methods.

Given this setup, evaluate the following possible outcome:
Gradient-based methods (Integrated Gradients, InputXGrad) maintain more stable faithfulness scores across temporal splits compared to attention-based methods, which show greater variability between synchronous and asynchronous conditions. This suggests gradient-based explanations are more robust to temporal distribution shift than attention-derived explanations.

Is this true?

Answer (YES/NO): NO